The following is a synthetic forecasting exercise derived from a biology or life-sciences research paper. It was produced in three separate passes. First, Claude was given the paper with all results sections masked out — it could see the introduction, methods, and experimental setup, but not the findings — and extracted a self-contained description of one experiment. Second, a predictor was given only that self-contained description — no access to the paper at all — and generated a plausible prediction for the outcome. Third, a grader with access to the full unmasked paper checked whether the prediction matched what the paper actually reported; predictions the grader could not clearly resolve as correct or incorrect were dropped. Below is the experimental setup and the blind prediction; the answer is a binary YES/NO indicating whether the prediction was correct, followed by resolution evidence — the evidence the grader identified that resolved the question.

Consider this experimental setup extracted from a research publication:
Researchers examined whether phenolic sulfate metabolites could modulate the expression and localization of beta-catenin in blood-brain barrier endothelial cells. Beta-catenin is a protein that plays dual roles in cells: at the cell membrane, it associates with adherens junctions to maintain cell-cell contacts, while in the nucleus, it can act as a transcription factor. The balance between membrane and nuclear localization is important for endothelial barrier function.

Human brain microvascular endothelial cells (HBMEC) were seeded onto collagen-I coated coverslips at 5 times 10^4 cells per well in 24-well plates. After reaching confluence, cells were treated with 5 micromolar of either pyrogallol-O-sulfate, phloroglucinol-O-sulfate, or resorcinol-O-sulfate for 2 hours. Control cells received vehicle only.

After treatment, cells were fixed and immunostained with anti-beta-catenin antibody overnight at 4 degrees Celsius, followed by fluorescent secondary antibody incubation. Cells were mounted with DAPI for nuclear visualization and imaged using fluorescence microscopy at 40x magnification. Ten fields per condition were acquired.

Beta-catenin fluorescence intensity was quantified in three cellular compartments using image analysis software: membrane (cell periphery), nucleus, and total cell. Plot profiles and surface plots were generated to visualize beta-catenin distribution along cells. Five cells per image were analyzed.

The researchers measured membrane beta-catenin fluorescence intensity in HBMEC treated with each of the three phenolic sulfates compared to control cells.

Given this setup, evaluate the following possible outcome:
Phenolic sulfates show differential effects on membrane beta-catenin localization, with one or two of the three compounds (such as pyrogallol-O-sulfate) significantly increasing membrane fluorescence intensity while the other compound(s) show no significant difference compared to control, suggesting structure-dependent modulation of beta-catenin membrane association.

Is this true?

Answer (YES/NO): YES